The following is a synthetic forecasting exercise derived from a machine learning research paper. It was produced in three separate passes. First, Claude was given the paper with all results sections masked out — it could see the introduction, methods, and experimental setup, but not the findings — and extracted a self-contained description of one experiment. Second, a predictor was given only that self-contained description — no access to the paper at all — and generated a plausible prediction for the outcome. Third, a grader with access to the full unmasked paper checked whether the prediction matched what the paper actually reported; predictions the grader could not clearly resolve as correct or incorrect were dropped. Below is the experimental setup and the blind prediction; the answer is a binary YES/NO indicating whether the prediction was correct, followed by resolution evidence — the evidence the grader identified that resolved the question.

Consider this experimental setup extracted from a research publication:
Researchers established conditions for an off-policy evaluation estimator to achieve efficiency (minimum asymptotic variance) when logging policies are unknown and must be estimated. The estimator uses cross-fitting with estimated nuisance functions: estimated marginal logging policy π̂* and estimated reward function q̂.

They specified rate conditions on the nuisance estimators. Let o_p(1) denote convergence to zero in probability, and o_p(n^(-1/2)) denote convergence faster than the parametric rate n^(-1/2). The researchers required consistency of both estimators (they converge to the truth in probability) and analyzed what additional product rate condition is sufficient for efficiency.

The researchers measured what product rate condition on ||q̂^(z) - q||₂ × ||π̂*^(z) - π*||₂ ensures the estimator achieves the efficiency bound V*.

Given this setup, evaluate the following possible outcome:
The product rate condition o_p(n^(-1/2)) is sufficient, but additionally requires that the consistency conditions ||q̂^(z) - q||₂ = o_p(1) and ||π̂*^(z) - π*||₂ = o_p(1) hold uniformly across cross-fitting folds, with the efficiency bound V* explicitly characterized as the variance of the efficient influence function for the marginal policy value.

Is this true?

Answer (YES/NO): NO